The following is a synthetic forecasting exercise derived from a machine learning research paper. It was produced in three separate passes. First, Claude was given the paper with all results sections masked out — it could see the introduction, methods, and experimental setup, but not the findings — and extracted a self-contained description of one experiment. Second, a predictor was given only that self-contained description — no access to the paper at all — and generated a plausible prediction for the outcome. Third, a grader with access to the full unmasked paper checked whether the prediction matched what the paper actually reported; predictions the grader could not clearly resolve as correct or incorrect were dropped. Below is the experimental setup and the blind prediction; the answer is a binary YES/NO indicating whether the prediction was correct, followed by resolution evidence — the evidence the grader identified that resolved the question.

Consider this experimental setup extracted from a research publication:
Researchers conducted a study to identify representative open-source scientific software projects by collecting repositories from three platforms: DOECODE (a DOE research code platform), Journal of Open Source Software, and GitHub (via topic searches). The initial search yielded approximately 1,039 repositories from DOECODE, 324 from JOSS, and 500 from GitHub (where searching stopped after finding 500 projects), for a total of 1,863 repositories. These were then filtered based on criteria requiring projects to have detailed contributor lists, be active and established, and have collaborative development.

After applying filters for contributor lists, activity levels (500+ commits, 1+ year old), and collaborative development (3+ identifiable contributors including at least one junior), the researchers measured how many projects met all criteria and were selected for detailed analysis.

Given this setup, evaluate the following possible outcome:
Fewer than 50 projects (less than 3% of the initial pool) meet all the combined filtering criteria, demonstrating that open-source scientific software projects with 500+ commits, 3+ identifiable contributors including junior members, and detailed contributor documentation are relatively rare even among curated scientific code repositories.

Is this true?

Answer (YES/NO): YES